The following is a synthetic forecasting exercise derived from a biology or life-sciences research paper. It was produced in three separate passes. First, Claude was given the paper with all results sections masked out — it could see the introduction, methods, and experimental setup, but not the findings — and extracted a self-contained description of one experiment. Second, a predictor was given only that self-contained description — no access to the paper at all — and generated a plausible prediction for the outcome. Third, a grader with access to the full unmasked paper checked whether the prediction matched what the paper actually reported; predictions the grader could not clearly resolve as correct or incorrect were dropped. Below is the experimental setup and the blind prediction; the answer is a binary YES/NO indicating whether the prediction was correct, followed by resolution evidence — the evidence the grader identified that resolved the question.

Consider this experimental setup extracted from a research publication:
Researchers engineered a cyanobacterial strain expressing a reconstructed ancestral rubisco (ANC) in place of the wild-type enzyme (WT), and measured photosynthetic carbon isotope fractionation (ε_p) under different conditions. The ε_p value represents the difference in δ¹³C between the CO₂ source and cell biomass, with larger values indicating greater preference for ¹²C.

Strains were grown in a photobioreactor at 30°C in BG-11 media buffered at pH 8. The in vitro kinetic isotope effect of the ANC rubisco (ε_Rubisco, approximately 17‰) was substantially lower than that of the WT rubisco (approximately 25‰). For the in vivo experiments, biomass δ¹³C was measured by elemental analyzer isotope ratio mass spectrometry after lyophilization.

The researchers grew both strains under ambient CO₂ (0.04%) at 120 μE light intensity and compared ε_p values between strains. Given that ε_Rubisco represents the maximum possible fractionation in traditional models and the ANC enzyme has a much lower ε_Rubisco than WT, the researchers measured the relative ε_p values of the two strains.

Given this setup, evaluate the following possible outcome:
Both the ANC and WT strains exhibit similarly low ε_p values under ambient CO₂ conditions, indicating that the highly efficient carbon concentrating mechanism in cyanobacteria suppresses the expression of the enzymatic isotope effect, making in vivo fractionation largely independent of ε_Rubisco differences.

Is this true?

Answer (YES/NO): NO